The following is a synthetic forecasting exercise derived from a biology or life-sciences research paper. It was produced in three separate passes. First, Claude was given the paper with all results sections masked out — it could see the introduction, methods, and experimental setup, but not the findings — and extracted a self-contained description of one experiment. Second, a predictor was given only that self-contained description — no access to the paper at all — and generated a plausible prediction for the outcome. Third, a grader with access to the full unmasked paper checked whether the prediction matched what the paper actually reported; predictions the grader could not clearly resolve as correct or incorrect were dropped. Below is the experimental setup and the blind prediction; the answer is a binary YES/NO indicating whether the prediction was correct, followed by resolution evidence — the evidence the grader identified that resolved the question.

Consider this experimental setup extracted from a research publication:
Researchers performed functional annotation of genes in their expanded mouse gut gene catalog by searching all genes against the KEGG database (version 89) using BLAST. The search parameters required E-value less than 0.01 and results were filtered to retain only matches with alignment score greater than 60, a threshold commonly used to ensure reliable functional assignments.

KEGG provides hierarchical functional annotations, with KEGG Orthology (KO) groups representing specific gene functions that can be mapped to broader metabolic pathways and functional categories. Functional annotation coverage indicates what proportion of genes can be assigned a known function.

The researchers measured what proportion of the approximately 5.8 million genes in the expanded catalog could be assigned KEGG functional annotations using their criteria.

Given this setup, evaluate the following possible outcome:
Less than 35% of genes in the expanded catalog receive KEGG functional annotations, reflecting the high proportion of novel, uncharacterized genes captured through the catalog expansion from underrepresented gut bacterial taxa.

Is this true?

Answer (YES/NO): YES